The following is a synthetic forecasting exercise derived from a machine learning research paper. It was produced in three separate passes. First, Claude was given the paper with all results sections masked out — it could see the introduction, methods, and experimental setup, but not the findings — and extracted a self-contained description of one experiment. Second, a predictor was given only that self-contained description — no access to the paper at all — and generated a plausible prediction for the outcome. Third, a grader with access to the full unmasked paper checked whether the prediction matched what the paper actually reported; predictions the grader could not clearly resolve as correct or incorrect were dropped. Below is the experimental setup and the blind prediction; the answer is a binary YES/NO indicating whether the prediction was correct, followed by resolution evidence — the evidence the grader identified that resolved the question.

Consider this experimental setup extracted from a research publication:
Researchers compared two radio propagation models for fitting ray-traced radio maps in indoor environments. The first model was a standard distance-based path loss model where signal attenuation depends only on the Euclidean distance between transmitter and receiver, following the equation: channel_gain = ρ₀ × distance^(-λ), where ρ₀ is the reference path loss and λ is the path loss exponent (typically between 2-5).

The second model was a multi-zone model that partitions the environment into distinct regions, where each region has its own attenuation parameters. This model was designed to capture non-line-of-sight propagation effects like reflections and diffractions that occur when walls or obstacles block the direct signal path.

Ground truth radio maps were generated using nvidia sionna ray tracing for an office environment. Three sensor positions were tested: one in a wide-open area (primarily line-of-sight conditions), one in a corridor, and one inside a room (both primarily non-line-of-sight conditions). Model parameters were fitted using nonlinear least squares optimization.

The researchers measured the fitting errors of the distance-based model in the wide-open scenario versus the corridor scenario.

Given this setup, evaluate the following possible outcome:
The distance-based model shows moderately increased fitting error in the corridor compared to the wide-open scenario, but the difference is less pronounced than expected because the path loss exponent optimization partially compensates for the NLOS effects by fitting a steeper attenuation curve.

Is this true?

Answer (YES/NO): NO